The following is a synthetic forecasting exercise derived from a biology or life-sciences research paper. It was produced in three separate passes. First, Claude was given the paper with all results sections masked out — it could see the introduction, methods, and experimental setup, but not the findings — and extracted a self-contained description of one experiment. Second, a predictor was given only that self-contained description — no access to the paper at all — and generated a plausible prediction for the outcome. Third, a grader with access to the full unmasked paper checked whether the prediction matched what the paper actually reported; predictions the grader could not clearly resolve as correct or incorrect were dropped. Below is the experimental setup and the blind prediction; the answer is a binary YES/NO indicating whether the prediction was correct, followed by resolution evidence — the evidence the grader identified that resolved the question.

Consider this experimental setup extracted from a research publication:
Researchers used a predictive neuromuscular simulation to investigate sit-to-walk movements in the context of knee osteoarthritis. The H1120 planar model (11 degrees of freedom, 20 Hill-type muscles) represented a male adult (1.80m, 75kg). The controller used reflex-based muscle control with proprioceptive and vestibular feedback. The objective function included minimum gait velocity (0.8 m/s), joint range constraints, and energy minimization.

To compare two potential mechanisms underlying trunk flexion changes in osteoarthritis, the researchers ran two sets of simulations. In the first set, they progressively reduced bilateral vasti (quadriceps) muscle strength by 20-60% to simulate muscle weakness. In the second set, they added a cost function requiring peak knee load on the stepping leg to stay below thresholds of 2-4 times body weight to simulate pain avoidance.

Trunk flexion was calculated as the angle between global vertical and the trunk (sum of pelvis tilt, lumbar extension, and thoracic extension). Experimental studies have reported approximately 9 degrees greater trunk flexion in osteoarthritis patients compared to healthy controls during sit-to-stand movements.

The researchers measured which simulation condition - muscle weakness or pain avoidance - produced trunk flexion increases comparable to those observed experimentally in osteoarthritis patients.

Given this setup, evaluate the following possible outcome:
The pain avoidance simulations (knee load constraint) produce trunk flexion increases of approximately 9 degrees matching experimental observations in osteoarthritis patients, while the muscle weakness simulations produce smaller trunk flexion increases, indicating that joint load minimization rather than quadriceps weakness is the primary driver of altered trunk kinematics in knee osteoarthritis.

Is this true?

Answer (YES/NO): NO